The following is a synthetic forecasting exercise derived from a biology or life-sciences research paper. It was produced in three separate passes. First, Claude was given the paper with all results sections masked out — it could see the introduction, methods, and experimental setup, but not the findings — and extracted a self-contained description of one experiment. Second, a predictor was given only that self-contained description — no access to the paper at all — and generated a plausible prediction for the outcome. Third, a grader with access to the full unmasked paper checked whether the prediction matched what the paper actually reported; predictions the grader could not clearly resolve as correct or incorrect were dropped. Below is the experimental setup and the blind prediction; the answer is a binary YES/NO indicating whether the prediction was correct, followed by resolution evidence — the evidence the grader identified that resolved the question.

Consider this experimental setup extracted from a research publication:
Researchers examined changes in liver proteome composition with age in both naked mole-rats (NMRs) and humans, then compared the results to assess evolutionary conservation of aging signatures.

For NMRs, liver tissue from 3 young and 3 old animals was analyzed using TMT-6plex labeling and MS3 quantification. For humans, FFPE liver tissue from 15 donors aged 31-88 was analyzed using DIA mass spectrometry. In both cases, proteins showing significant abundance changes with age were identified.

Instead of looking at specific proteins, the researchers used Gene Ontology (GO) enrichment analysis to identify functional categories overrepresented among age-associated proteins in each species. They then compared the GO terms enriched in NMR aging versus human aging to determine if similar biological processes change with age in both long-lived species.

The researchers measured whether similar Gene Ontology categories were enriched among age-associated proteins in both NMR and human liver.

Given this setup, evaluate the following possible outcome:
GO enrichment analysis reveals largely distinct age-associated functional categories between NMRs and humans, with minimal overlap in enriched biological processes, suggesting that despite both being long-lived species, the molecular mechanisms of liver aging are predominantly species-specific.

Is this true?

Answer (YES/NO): NO